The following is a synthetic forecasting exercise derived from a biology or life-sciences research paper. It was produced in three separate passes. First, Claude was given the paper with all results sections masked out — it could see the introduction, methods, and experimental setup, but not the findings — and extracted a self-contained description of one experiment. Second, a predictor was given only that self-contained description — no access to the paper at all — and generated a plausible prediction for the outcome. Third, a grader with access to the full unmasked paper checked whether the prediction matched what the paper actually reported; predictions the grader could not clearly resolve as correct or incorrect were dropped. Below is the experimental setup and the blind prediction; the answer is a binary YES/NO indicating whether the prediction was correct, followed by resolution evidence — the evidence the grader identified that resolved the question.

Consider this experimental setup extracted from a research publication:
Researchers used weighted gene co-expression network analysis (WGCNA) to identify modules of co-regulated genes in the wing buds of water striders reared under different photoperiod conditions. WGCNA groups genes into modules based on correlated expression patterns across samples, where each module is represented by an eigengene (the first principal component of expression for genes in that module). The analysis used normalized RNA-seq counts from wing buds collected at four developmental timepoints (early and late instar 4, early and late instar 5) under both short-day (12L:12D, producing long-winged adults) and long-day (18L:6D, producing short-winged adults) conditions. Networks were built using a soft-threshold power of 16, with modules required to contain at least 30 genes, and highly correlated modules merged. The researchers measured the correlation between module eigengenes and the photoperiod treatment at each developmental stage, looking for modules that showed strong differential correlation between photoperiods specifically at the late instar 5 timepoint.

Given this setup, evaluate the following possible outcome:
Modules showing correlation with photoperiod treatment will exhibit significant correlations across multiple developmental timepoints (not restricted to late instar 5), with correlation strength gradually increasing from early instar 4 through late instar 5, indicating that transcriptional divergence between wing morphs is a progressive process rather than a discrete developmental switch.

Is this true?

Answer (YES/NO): NO